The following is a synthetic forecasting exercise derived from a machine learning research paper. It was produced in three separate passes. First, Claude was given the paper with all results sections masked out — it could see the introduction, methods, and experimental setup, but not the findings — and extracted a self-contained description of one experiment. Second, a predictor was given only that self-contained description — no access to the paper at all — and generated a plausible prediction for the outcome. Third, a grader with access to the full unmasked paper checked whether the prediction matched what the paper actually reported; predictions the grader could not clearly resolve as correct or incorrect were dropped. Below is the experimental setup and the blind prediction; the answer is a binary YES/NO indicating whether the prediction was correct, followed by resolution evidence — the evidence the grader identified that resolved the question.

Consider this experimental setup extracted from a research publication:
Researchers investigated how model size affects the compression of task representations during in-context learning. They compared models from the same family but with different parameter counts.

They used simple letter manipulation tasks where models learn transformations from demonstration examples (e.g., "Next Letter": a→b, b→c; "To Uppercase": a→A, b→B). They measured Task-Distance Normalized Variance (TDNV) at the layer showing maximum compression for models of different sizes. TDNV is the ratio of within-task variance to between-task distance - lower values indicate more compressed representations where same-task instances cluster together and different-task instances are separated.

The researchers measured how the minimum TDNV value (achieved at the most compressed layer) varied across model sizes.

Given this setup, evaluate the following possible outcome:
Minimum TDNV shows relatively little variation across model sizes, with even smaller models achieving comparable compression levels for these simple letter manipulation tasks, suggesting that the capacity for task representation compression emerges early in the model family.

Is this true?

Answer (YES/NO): NO